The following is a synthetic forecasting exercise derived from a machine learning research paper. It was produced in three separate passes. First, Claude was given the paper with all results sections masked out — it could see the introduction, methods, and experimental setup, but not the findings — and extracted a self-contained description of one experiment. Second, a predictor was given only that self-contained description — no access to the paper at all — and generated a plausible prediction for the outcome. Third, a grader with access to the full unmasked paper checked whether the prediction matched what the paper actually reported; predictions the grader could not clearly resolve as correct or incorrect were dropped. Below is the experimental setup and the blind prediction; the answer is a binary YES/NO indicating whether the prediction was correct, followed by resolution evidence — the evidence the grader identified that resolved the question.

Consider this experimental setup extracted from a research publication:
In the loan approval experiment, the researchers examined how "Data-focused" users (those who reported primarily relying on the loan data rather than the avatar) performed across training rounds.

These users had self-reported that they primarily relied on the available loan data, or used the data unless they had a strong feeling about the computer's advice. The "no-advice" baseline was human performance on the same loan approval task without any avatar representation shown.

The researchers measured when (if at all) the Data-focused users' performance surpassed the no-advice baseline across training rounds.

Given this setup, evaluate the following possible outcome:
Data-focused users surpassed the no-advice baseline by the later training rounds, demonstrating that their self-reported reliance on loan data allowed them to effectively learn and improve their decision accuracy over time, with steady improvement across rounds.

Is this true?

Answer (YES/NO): NO